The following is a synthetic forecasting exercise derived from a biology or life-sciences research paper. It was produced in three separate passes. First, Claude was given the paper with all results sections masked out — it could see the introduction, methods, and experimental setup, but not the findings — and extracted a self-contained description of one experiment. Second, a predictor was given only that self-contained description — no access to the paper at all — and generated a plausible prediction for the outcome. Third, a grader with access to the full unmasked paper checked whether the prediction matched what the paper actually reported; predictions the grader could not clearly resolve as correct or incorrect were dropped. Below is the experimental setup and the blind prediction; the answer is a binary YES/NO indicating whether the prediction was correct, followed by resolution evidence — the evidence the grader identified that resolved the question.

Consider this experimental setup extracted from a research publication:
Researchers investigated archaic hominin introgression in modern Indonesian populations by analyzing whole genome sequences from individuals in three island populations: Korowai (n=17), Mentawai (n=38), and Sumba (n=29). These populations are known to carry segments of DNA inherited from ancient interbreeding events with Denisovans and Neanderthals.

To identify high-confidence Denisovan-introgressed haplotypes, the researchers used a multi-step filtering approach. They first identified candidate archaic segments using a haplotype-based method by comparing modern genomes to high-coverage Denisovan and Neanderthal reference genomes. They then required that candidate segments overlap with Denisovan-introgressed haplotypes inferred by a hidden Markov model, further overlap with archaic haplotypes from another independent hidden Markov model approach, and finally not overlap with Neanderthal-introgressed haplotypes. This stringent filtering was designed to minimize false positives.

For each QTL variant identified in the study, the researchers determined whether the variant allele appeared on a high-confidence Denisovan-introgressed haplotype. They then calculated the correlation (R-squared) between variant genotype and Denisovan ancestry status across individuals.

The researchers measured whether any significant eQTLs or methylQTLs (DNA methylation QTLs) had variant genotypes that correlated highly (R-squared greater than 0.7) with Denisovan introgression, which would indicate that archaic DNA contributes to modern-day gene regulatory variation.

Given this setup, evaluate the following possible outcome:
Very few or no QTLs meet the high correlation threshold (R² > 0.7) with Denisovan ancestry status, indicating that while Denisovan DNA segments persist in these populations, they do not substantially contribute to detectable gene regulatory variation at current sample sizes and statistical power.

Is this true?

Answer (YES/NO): NO